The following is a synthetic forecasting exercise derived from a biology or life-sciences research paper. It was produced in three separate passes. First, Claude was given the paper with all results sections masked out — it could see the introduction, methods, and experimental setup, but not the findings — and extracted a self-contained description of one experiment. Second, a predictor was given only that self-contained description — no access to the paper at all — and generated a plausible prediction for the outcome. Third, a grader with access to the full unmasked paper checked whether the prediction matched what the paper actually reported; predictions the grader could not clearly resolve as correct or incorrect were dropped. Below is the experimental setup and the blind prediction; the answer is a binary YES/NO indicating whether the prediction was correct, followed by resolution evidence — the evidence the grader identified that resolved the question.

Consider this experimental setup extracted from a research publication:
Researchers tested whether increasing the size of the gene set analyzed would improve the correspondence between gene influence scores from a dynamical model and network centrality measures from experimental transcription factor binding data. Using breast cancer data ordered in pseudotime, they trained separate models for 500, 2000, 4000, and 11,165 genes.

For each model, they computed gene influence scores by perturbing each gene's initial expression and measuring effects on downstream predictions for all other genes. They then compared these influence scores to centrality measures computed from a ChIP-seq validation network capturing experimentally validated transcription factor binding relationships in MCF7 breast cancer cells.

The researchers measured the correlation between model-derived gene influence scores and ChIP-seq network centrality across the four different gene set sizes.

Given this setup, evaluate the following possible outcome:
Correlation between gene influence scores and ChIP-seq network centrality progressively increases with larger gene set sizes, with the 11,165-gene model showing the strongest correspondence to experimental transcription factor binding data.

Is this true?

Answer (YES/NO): YES